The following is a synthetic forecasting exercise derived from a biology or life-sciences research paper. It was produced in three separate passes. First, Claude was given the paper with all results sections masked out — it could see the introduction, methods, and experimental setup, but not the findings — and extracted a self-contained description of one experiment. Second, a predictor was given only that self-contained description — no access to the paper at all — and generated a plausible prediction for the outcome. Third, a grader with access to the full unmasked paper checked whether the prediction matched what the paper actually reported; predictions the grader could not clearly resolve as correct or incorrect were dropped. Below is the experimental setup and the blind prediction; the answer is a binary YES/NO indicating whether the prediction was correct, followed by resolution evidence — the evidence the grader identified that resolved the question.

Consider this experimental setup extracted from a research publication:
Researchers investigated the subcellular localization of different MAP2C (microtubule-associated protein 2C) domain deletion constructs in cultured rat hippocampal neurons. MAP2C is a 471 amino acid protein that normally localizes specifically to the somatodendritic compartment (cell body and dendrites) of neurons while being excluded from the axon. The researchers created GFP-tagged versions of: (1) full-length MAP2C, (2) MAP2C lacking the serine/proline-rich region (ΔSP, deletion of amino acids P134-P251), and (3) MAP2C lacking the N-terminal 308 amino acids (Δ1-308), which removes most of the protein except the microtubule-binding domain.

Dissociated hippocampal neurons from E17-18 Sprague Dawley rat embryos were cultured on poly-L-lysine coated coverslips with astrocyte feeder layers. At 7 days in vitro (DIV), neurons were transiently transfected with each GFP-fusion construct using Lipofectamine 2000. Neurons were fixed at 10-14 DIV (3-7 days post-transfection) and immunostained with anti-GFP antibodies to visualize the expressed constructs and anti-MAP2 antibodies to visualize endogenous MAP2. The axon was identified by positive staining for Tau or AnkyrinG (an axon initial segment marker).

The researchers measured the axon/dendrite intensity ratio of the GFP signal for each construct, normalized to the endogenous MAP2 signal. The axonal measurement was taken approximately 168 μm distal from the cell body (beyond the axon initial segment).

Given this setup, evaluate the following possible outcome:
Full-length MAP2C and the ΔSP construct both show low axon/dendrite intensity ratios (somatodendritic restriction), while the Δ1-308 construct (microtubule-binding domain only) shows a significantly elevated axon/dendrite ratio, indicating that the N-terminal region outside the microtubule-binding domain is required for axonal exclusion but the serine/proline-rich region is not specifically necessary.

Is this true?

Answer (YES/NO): NO